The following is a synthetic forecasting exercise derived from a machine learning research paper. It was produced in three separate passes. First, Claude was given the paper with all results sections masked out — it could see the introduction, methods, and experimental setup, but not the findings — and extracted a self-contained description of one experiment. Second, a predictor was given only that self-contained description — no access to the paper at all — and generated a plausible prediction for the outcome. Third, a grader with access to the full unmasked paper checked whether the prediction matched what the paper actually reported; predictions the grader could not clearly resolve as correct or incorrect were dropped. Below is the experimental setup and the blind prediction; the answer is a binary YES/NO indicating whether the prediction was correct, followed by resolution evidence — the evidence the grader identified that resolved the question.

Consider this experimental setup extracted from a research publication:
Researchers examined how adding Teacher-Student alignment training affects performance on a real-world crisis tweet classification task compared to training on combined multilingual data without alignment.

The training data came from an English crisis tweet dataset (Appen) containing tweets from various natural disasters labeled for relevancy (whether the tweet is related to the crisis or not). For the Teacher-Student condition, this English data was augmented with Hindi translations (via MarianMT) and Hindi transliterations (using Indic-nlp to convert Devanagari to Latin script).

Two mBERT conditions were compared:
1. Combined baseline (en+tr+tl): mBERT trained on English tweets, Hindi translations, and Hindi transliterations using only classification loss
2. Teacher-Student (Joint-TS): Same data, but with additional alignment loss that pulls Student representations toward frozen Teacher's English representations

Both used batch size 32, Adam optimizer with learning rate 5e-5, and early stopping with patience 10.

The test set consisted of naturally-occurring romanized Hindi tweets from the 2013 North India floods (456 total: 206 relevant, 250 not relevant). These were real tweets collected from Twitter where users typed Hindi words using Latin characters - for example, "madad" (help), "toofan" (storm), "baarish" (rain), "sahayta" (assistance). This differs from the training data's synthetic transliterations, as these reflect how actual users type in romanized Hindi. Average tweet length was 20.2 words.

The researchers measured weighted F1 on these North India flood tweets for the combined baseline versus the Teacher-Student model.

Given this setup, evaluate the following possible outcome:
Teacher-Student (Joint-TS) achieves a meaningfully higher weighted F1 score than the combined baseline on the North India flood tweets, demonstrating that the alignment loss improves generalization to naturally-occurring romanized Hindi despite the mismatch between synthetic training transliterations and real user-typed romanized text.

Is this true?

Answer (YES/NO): YES